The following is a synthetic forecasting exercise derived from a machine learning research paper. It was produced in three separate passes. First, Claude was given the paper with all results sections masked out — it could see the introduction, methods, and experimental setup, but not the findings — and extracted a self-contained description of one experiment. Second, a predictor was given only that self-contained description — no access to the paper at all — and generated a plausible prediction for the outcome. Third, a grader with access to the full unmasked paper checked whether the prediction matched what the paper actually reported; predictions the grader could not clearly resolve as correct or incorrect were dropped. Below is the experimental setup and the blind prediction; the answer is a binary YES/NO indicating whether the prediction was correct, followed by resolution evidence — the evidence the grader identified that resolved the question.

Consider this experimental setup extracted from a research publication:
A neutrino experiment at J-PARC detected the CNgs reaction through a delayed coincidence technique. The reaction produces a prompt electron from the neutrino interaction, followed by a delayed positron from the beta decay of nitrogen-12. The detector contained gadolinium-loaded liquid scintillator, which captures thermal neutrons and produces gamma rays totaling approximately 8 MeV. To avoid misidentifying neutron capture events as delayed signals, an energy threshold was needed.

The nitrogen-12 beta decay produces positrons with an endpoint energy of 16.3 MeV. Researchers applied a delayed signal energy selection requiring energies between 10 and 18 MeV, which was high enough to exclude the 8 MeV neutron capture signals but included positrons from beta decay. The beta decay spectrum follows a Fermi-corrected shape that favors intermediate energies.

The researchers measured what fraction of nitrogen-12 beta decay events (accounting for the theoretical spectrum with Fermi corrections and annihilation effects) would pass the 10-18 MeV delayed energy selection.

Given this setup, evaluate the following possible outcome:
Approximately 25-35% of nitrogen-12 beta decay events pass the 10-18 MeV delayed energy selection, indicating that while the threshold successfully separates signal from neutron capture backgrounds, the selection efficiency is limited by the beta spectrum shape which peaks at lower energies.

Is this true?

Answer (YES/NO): NO